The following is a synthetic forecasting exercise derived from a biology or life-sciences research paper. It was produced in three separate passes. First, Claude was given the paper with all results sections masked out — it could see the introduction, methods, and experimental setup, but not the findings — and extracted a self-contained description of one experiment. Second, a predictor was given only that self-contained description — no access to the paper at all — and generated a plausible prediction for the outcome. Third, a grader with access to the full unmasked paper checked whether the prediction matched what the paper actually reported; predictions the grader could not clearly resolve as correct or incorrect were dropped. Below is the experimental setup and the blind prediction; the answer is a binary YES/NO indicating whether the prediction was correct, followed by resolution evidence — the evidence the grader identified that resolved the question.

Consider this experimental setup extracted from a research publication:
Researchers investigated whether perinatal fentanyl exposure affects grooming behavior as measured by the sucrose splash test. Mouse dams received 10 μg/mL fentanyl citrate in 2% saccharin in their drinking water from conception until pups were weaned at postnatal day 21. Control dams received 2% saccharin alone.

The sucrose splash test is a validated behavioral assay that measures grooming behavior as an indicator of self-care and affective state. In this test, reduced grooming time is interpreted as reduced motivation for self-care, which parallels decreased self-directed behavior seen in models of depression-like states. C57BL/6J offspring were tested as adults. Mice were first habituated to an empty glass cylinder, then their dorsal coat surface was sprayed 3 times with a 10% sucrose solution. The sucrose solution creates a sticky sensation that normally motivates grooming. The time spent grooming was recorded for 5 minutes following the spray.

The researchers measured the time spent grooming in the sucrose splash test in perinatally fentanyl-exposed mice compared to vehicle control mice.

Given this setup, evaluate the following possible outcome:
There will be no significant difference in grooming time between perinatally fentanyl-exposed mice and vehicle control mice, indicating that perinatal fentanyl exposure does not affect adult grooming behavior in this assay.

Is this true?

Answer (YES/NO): NO